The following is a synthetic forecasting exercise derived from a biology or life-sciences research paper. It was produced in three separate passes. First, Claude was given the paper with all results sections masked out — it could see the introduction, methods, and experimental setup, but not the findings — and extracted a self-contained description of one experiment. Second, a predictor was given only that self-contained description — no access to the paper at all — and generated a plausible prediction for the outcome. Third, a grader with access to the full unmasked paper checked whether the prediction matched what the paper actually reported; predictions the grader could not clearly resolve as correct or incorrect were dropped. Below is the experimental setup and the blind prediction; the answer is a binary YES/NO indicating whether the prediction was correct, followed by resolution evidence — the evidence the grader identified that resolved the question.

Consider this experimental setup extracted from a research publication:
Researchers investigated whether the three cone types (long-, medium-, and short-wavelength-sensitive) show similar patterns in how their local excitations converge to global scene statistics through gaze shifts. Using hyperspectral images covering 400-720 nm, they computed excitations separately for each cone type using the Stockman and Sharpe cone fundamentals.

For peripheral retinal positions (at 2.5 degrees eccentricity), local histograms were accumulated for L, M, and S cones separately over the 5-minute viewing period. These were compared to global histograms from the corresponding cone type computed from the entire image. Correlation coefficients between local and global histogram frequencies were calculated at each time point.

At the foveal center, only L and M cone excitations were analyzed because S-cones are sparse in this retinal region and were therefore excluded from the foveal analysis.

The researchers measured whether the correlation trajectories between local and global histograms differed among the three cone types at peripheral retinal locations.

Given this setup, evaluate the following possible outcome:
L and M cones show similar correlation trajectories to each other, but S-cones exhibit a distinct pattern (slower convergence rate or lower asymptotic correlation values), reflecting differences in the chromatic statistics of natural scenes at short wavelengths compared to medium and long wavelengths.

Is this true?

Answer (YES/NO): NO